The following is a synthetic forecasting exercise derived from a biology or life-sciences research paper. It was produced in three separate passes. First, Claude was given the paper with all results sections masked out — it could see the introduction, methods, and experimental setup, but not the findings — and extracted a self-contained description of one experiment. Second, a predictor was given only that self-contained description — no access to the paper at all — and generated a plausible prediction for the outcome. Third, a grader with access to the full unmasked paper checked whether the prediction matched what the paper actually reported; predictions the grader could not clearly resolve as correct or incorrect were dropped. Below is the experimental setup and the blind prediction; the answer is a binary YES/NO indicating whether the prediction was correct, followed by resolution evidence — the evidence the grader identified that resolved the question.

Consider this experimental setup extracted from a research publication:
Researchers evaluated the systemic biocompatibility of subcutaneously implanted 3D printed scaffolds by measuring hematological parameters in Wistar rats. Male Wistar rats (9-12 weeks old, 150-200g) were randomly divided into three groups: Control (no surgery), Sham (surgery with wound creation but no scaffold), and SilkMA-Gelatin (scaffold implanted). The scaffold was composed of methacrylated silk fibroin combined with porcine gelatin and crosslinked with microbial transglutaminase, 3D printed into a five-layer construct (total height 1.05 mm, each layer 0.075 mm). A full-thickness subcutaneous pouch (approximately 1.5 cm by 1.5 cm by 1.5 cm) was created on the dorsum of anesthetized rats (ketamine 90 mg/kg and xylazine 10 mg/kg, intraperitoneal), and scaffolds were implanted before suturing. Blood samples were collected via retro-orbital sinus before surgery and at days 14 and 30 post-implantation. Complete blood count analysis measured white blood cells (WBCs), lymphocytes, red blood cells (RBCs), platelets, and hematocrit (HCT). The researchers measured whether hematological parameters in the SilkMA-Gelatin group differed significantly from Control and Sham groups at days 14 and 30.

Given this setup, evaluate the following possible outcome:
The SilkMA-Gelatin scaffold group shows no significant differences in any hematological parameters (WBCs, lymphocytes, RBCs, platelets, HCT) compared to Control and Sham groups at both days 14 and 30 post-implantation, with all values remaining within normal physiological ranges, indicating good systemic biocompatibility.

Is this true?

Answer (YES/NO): NO